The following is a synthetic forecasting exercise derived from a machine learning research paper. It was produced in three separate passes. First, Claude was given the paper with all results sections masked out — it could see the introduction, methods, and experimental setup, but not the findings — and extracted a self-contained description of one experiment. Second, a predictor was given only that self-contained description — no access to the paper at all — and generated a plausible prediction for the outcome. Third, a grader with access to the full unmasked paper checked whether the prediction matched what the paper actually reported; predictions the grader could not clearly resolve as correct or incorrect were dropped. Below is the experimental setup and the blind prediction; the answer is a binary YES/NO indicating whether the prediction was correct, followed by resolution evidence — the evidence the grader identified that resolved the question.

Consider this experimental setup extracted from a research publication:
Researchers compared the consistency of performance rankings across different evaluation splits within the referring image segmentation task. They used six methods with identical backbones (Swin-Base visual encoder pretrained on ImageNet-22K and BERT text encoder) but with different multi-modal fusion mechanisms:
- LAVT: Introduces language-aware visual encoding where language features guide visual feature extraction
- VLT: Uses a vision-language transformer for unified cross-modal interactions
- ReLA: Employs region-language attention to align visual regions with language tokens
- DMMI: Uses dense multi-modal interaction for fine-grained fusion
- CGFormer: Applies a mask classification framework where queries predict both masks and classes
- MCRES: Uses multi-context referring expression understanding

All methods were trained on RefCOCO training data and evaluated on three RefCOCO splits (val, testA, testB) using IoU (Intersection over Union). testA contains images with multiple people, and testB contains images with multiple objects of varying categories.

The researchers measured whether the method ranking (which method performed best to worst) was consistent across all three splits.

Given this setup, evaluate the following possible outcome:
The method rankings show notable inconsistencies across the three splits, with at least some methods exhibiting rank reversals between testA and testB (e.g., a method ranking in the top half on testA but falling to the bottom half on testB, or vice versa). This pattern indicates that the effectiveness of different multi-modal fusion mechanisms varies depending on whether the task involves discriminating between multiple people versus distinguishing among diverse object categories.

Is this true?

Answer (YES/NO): NO